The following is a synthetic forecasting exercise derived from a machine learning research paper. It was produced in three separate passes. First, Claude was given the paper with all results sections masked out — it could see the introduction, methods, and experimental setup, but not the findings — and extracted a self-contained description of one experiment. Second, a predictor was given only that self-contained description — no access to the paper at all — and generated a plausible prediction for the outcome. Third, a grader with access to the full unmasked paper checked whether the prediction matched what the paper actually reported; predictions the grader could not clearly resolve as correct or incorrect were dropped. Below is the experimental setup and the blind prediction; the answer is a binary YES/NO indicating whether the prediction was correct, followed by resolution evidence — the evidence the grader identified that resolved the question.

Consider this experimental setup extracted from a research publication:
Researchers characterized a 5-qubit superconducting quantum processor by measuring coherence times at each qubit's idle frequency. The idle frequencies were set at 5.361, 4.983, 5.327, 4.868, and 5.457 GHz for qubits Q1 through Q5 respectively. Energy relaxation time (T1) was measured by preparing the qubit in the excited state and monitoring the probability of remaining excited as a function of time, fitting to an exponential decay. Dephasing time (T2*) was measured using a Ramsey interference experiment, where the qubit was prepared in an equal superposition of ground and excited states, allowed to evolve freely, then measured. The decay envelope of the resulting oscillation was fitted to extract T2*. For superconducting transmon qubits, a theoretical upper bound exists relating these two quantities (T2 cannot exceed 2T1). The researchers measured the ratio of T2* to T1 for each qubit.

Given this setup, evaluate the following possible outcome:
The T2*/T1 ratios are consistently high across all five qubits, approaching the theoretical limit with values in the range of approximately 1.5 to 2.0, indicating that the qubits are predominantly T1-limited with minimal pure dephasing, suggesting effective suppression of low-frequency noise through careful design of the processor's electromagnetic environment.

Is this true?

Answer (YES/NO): NO